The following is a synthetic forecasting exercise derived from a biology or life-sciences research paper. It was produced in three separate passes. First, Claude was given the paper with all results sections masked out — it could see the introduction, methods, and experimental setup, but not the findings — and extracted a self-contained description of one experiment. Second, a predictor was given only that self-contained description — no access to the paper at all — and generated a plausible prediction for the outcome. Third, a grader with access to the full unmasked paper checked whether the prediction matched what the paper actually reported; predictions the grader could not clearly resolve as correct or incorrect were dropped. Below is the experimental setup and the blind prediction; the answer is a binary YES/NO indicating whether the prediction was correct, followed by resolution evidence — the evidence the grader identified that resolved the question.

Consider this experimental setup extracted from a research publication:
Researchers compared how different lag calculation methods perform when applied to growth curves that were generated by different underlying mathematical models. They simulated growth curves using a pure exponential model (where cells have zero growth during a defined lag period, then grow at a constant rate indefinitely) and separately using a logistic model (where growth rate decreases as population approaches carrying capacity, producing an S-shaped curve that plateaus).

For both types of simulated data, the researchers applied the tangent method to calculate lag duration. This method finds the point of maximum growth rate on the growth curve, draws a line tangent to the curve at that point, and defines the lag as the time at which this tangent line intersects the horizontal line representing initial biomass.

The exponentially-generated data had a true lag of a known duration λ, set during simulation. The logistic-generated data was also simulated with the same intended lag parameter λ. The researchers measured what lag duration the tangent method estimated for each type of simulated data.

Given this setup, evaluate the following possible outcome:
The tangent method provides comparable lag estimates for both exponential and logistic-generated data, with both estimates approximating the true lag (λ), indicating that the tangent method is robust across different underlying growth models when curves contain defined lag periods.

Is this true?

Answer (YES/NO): YES